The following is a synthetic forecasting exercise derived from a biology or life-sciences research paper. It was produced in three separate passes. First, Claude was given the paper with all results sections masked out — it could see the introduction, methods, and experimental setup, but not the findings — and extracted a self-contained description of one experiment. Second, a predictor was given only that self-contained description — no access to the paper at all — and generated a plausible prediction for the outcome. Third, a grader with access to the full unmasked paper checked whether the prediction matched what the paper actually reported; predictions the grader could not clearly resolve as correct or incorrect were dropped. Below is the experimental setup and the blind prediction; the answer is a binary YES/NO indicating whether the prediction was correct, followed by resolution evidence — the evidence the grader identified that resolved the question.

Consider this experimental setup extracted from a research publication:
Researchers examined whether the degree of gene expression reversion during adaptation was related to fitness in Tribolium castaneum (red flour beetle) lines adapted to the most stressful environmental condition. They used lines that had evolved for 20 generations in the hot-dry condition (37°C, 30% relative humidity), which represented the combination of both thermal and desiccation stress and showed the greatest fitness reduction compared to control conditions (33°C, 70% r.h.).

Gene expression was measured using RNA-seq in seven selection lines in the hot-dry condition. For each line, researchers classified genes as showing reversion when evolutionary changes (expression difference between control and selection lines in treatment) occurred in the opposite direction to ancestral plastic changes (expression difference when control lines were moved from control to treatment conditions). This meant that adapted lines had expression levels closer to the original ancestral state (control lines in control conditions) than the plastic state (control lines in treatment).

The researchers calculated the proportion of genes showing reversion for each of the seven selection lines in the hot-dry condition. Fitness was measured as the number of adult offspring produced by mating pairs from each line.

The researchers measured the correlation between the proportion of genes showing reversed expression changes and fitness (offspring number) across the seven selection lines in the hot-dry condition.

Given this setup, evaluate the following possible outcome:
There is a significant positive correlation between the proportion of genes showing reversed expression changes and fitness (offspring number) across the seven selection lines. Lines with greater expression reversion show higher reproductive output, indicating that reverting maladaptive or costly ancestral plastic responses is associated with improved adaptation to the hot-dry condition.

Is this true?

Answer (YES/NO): YES